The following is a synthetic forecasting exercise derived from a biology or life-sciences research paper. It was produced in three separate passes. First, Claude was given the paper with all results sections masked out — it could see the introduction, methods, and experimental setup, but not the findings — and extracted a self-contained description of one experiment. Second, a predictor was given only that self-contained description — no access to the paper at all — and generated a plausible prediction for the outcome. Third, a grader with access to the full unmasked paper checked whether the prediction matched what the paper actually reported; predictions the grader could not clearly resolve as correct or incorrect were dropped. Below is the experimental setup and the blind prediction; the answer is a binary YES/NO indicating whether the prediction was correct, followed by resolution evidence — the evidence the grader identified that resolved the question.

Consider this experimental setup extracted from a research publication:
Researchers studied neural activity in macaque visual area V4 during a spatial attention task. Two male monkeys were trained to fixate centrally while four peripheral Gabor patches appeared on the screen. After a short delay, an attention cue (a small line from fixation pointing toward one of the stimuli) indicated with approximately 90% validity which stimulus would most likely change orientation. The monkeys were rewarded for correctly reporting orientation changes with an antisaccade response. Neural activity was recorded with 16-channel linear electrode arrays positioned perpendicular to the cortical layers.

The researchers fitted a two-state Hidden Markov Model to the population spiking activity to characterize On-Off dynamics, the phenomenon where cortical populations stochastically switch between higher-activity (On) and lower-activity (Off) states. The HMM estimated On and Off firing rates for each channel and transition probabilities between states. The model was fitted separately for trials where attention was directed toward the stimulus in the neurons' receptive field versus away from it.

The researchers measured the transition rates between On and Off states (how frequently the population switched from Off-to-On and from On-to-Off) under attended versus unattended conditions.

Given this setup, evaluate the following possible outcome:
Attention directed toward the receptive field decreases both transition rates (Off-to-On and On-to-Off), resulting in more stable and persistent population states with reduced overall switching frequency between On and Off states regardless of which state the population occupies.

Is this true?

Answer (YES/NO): NO